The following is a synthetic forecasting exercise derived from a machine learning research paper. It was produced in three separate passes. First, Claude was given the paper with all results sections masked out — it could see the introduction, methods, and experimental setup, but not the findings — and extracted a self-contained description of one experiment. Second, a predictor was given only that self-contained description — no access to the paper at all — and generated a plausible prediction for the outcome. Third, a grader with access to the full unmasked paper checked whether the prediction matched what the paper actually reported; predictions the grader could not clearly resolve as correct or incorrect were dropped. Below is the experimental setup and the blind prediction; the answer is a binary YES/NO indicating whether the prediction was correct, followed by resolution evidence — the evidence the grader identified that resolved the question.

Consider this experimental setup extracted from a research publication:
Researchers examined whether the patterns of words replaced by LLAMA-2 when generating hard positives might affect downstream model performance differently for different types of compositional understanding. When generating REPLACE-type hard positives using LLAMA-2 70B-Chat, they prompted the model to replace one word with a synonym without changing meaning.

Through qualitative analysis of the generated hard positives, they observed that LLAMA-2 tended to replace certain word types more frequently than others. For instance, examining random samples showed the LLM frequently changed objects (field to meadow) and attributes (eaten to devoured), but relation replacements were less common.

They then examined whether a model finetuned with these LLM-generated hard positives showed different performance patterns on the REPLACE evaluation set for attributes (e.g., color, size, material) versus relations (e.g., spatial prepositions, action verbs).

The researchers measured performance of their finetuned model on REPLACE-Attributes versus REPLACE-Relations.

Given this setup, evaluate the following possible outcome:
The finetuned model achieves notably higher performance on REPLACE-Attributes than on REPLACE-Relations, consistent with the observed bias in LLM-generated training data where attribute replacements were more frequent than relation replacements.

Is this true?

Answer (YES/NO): YES